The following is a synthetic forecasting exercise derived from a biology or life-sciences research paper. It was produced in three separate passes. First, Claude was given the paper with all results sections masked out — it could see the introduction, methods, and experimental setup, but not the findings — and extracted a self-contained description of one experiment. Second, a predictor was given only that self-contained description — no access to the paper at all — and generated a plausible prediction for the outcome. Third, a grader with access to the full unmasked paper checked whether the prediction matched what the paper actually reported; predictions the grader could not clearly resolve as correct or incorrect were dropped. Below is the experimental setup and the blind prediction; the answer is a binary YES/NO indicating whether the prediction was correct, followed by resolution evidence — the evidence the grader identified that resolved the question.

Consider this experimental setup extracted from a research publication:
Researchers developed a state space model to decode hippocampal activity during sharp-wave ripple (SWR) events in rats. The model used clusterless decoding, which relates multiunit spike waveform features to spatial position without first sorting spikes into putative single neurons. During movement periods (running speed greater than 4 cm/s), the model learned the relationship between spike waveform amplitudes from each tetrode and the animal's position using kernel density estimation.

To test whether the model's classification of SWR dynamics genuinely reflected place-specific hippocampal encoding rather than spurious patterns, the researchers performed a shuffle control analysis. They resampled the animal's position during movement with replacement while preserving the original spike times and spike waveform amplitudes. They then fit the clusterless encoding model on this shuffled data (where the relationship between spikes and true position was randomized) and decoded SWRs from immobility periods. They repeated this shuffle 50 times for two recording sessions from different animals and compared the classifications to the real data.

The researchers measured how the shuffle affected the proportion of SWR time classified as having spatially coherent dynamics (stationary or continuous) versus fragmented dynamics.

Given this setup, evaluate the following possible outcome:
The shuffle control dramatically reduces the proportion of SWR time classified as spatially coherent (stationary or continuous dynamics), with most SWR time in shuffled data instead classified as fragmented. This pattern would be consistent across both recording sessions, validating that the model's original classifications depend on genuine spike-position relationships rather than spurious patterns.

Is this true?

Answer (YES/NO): NO